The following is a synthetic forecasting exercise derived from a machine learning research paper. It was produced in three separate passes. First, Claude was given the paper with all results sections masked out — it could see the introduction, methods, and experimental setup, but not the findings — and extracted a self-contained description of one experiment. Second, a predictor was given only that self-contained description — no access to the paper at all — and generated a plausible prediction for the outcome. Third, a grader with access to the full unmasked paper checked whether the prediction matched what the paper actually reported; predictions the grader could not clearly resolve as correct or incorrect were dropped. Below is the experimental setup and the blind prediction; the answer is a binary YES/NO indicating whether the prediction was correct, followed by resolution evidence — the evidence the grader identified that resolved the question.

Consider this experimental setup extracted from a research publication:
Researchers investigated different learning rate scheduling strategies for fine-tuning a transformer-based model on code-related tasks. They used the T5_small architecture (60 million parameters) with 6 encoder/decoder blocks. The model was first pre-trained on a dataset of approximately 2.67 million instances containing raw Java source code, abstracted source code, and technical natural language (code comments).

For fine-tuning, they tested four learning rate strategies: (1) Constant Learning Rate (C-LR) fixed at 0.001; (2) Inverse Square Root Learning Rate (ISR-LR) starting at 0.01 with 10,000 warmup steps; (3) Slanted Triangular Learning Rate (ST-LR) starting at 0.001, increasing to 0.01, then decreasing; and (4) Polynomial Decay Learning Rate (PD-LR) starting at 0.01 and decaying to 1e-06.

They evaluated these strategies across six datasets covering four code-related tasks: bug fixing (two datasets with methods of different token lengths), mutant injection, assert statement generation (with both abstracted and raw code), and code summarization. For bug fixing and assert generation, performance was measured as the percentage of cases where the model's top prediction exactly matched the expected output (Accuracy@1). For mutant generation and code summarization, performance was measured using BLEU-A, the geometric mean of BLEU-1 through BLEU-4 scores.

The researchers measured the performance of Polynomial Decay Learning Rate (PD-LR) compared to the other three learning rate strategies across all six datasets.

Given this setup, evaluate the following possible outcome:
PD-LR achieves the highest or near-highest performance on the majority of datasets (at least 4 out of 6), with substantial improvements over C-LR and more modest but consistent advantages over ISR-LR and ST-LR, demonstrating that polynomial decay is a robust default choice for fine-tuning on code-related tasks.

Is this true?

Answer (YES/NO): NO